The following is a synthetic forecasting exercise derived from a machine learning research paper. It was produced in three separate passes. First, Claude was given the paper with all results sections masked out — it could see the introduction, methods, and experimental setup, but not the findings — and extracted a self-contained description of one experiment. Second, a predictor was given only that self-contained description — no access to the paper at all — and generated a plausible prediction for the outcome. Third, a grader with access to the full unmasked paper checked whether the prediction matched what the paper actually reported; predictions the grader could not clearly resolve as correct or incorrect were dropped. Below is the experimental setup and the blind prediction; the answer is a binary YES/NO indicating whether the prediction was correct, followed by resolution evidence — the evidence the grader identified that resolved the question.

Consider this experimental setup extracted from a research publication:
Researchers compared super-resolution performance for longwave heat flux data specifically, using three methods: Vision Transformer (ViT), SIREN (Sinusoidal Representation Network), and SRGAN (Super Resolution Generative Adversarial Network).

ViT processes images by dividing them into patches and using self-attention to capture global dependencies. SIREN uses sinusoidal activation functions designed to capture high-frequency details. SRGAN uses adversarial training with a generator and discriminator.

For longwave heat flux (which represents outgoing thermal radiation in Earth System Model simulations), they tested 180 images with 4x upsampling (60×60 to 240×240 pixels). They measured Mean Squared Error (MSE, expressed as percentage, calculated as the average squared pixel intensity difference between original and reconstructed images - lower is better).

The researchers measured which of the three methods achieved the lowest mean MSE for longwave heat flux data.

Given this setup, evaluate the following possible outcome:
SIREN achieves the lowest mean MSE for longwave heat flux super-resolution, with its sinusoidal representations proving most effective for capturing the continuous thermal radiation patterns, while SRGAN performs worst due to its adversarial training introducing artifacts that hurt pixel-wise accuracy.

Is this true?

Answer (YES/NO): NO